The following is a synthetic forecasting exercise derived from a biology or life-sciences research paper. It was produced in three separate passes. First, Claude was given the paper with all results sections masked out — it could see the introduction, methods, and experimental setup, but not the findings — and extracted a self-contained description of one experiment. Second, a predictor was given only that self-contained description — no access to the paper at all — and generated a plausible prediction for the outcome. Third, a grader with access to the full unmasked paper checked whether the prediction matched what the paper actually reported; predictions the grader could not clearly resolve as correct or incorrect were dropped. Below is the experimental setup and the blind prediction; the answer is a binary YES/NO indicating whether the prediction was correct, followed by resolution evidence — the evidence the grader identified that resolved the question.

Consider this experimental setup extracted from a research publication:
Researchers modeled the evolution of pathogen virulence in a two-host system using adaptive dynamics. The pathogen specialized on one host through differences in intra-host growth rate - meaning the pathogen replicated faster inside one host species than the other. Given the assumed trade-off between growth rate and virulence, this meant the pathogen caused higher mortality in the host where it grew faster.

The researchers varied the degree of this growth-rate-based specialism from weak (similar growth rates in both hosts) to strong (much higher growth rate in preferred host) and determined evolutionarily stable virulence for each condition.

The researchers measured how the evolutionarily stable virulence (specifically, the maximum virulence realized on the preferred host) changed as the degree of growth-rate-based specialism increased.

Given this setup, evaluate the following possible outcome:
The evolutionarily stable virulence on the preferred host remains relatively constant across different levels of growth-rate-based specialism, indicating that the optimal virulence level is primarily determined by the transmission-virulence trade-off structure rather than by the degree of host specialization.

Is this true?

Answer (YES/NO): NO